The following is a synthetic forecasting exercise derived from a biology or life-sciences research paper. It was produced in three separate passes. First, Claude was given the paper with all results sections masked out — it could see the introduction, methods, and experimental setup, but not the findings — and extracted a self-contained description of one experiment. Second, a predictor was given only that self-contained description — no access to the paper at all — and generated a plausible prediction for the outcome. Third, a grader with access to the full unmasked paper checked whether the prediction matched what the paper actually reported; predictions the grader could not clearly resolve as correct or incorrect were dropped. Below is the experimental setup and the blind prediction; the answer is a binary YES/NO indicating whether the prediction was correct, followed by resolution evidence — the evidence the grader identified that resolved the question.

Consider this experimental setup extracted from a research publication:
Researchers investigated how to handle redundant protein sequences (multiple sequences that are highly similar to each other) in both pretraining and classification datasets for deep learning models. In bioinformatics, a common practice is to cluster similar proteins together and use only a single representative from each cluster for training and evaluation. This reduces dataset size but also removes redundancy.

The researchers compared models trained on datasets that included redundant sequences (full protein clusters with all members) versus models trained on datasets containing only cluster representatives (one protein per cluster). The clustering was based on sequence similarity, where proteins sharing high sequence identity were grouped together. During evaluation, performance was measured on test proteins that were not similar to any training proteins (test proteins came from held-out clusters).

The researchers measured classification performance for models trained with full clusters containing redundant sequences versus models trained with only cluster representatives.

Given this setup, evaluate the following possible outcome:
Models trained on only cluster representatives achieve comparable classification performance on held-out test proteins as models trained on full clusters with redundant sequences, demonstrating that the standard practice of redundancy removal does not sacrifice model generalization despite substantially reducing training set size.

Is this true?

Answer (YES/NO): NO